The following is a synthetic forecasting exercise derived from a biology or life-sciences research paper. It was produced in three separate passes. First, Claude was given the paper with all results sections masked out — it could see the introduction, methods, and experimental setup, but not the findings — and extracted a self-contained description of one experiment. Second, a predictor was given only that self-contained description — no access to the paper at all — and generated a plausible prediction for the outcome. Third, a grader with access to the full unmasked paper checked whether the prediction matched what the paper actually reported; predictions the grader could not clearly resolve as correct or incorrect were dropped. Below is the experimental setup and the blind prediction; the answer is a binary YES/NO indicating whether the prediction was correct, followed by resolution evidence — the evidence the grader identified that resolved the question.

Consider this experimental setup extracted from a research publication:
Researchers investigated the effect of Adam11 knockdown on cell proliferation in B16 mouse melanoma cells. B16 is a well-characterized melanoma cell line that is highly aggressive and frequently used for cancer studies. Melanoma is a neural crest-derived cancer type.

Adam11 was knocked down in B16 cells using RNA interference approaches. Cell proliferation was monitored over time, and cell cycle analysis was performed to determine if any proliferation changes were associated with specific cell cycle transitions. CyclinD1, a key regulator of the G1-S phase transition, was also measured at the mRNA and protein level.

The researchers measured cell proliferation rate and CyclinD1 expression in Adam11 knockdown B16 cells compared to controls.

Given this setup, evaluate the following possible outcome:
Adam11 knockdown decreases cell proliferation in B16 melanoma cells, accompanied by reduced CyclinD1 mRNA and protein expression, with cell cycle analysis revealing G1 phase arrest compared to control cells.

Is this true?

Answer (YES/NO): NO